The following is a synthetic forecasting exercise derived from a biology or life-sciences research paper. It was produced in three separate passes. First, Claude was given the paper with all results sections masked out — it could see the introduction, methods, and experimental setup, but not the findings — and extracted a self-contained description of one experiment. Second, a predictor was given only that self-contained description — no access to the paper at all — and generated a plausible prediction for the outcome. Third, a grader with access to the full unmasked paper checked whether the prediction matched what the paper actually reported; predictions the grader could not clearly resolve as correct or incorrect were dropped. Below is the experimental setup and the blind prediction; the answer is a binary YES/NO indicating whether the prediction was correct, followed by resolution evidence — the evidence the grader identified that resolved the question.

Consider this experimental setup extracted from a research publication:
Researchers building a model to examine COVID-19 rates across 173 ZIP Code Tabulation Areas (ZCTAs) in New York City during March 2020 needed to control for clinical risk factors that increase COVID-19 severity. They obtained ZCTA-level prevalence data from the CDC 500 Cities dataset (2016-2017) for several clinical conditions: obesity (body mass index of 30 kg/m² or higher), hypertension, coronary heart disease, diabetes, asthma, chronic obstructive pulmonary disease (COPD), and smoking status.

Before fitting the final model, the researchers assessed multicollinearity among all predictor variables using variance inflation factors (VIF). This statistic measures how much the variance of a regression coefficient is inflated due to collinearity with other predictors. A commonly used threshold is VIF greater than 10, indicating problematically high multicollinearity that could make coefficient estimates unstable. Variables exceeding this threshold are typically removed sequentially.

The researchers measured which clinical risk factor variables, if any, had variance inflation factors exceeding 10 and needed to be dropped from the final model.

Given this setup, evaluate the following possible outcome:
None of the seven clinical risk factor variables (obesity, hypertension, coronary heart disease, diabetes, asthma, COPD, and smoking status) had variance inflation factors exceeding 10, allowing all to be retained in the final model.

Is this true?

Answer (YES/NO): NO